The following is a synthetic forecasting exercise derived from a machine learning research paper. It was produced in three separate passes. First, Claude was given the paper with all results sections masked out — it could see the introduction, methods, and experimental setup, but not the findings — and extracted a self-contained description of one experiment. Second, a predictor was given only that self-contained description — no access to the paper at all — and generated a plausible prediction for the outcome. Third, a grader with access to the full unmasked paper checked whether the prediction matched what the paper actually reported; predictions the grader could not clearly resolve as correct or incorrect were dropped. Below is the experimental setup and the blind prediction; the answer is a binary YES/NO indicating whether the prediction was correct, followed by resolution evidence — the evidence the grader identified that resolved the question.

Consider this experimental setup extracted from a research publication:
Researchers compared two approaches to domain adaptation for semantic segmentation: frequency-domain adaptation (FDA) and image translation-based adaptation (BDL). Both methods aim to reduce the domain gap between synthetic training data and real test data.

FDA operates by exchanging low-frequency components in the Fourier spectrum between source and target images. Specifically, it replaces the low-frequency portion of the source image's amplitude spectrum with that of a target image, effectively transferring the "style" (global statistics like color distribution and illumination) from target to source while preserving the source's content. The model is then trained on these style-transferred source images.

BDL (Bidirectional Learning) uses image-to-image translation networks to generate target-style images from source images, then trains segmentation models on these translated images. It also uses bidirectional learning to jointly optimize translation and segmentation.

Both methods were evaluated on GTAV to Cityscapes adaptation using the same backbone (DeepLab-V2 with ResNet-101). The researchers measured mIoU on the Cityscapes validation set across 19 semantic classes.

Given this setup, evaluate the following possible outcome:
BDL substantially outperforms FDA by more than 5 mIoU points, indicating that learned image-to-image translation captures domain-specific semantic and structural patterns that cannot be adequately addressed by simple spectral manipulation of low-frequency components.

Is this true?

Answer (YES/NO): NO